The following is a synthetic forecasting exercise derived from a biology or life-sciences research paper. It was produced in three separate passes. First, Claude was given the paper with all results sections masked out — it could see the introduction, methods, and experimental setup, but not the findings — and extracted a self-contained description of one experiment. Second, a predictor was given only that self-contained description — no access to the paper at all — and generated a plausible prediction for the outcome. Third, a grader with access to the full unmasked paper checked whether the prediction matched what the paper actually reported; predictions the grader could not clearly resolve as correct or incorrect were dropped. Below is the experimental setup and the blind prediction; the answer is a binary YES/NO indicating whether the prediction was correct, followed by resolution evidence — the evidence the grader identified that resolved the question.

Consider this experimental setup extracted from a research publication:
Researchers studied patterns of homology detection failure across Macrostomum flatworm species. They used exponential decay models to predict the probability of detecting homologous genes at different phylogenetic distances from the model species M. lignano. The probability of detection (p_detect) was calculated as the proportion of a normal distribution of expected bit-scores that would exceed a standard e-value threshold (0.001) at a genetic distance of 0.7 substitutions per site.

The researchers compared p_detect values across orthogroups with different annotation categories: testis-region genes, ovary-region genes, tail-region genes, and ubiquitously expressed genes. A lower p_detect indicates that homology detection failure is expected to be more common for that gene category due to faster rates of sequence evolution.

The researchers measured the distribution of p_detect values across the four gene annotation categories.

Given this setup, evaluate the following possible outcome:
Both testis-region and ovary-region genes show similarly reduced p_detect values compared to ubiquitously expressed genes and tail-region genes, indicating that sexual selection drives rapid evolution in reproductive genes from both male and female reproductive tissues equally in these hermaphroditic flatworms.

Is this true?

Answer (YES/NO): NO